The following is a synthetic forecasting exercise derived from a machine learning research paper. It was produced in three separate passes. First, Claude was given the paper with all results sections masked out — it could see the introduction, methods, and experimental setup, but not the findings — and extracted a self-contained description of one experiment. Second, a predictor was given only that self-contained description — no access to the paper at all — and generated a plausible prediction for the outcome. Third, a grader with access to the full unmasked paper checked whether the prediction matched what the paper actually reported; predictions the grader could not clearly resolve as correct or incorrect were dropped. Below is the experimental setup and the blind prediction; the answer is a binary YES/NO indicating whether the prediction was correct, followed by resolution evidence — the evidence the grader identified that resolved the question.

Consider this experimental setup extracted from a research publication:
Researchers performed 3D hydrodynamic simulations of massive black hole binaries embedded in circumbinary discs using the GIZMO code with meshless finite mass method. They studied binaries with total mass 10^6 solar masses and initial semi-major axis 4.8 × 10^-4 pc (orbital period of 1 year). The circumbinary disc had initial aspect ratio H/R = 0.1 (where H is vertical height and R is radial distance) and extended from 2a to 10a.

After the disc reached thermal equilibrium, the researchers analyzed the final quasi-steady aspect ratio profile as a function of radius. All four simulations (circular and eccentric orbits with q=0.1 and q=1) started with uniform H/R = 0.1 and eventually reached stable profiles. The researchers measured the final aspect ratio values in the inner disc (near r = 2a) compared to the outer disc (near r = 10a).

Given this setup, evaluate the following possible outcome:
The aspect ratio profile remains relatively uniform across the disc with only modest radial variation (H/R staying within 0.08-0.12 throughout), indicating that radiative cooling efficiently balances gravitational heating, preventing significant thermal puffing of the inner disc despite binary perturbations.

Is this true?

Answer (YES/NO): NO